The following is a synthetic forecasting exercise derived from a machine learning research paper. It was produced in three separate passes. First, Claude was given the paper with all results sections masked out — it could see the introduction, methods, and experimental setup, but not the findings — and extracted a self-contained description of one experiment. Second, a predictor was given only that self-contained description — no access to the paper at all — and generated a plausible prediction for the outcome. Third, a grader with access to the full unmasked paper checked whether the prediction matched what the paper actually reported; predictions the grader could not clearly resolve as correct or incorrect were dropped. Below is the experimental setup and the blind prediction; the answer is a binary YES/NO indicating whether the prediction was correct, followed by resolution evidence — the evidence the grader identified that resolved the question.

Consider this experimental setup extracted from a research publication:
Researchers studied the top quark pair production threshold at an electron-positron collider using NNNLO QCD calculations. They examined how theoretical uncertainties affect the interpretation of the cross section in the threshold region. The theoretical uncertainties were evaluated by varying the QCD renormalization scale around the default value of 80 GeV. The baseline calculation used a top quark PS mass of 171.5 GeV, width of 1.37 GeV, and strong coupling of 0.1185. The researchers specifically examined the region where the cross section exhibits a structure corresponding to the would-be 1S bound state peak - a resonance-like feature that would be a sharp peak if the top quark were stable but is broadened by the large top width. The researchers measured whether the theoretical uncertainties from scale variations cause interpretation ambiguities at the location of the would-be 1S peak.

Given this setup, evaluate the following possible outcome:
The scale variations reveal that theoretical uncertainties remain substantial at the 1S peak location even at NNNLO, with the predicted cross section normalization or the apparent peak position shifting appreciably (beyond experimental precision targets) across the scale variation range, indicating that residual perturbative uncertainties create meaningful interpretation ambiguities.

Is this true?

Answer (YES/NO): YES